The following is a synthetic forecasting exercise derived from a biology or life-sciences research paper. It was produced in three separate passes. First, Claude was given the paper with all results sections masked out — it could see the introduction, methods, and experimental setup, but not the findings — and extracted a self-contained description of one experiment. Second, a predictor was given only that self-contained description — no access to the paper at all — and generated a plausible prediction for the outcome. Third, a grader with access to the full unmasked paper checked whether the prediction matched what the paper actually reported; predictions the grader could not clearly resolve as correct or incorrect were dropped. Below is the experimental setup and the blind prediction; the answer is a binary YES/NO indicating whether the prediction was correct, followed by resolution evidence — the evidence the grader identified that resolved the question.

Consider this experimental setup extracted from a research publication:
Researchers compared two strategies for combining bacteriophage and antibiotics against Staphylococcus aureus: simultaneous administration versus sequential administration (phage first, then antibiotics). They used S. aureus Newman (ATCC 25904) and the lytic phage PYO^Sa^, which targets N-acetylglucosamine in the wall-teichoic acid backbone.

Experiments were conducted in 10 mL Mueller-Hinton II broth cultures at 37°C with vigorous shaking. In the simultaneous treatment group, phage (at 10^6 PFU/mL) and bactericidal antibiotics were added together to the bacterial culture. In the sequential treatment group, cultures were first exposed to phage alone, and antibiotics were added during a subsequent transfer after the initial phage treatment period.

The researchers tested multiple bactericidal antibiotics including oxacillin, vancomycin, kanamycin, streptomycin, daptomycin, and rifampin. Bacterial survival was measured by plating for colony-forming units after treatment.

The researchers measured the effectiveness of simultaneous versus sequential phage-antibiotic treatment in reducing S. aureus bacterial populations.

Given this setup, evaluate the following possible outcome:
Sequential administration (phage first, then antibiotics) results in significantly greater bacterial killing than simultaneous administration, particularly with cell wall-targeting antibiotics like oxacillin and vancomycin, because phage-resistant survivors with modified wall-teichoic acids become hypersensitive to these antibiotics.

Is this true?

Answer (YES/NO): NO